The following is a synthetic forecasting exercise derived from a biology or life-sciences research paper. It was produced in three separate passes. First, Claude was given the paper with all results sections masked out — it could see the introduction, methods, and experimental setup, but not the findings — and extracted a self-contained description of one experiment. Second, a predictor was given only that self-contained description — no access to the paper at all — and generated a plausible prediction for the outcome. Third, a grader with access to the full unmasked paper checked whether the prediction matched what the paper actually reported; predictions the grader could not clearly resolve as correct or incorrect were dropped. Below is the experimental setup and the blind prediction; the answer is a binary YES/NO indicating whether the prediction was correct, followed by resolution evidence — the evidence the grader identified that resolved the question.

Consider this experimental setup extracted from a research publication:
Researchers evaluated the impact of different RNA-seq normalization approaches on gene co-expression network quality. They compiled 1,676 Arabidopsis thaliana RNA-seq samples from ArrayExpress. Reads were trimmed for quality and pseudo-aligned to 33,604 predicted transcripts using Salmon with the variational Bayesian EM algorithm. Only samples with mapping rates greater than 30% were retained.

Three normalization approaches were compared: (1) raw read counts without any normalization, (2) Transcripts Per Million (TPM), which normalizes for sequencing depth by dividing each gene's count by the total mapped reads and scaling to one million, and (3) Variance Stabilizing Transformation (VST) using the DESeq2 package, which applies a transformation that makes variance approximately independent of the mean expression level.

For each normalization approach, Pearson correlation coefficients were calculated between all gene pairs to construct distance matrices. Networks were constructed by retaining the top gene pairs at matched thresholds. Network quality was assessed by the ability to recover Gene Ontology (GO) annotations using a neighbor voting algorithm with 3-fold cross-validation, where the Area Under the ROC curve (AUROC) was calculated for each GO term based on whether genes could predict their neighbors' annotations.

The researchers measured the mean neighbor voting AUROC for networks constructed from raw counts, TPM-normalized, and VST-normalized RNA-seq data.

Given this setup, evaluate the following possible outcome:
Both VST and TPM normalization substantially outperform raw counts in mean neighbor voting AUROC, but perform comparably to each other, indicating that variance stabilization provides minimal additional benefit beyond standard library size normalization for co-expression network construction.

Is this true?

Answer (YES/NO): NO